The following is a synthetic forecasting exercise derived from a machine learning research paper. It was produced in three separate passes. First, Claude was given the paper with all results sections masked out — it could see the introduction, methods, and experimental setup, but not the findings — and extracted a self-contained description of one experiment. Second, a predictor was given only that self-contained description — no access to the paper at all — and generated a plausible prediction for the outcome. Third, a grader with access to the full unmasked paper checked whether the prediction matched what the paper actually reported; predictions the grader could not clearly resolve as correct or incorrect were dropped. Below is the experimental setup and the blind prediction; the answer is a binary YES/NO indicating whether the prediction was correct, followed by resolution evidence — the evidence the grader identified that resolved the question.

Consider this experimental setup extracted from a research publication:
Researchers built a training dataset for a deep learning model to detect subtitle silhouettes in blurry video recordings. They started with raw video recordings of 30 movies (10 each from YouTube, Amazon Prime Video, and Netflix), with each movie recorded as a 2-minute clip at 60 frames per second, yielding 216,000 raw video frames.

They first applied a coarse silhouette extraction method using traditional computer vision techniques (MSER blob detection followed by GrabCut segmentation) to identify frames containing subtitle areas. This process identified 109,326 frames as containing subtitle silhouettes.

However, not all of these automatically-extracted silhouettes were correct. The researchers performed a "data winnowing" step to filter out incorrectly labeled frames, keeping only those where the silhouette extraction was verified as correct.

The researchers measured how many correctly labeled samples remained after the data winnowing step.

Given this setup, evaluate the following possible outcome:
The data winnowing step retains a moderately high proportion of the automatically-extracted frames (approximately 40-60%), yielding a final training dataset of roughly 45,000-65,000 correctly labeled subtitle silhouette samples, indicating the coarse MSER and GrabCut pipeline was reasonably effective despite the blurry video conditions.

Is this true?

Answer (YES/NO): NO